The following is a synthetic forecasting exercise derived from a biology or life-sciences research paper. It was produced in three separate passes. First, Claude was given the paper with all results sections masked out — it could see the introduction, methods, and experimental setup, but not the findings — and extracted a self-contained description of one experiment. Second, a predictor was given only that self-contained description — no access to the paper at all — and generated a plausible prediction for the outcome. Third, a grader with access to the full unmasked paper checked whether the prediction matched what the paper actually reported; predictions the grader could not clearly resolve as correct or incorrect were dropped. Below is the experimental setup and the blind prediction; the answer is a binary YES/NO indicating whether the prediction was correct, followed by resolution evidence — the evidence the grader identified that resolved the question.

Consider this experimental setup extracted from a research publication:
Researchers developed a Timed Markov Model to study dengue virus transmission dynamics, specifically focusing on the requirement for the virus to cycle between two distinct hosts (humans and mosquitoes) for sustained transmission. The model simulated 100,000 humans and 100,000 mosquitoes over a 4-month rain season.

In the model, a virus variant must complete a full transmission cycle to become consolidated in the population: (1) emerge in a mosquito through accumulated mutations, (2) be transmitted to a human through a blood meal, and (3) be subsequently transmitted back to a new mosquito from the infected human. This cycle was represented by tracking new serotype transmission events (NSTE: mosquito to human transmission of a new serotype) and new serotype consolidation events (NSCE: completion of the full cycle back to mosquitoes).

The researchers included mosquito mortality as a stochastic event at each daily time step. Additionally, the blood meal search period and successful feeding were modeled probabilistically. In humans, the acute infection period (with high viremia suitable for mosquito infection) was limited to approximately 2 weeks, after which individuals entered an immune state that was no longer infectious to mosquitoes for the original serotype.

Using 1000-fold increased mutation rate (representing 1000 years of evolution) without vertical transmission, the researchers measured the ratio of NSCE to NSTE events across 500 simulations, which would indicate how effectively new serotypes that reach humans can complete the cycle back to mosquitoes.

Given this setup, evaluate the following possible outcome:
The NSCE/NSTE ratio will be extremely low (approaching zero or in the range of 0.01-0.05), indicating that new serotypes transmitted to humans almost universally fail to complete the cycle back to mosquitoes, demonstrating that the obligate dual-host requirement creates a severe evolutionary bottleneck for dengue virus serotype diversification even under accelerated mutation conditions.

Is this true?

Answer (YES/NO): YES